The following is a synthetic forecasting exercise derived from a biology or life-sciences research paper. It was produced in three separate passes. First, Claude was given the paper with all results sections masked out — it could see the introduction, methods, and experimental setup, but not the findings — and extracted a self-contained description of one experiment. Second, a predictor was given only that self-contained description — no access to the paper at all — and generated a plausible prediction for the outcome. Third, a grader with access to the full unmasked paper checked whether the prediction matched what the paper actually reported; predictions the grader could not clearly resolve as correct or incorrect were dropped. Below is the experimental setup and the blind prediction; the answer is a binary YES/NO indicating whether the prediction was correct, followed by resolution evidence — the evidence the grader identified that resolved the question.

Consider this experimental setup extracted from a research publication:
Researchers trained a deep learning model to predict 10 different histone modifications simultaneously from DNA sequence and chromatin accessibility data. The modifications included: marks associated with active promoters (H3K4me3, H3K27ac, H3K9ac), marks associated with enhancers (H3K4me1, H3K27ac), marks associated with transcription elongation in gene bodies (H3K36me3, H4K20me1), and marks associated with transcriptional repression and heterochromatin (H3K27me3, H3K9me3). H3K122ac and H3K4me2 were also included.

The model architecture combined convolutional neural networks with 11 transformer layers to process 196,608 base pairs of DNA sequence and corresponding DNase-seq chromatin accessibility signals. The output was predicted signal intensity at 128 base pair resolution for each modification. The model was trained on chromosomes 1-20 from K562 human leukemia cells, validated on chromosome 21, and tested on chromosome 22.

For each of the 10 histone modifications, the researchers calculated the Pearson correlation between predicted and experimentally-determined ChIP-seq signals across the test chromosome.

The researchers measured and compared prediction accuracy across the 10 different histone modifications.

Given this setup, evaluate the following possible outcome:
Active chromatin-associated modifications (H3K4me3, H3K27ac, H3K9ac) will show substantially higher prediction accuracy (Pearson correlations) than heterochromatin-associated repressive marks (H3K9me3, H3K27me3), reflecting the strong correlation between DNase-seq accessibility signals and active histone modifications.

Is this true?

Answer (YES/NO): NO